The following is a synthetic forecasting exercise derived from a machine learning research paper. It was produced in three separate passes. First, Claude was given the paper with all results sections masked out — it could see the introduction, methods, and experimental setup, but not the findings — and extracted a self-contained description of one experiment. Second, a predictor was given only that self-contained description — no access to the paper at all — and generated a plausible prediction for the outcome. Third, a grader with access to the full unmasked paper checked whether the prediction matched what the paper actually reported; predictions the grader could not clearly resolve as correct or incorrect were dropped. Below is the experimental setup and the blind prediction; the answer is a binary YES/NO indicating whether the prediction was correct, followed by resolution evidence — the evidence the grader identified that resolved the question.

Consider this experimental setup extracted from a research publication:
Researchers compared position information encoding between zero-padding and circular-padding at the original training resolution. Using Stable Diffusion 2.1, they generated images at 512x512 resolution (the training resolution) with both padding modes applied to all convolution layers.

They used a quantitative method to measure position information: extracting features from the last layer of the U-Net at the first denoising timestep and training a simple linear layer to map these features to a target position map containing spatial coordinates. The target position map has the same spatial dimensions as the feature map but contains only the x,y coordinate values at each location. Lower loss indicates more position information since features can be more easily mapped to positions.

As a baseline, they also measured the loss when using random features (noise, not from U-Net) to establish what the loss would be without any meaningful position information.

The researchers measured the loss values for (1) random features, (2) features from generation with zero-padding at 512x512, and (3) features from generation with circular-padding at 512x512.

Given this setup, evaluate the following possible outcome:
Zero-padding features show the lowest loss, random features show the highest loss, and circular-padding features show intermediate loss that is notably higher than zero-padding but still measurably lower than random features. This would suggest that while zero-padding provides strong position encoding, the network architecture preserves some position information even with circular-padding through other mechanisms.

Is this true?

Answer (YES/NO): YES